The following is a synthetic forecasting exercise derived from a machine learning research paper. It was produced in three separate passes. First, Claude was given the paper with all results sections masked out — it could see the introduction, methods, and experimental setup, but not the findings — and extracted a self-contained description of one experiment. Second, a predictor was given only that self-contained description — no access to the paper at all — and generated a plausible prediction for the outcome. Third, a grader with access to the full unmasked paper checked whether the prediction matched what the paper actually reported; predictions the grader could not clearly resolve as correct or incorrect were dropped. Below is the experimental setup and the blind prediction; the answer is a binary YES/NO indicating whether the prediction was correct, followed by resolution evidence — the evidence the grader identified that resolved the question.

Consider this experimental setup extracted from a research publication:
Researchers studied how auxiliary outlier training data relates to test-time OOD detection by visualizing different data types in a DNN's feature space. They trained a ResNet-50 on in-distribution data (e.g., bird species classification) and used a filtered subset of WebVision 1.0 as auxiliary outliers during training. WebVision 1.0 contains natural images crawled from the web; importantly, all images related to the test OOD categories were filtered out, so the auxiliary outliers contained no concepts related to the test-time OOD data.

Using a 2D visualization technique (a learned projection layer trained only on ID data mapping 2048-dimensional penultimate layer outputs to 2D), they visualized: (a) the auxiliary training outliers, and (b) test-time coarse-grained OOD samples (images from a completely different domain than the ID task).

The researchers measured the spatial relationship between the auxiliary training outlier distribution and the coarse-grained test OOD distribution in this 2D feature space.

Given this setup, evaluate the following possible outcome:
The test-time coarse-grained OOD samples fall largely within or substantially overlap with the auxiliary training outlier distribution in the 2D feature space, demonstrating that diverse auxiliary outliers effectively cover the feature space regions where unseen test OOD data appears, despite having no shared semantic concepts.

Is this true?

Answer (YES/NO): YES